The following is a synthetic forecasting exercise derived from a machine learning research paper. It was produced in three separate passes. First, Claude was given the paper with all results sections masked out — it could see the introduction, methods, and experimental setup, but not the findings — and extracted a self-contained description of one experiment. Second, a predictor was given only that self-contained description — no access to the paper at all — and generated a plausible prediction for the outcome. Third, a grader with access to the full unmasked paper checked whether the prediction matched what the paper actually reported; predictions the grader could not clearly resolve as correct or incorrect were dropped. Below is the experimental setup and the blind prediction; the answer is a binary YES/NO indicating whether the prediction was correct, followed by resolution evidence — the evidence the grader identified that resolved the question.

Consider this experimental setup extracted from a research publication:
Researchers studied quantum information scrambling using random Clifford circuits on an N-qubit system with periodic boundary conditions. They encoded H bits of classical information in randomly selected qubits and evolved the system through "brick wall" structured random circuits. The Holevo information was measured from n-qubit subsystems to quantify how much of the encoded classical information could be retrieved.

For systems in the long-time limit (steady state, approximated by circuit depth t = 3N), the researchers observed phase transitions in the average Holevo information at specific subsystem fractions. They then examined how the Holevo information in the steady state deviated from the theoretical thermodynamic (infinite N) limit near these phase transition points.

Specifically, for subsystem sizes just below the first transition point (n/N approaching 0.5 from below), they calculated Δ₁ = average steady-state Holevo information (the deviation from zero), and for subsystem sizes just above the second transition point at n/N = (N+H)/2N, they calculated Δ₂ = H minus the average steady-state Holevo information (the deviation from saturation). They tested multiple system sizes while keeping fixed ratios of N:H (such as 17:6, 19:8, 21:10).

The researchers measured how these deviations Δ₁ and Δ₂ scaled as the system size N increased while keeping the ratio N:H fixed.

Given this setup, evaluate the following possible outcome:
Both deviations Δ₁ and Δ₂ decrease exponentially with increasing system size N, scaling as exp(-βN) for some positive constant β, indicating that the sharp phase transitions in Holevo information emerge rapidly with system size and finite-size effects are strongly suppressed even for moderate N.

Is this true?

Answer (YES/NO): YES